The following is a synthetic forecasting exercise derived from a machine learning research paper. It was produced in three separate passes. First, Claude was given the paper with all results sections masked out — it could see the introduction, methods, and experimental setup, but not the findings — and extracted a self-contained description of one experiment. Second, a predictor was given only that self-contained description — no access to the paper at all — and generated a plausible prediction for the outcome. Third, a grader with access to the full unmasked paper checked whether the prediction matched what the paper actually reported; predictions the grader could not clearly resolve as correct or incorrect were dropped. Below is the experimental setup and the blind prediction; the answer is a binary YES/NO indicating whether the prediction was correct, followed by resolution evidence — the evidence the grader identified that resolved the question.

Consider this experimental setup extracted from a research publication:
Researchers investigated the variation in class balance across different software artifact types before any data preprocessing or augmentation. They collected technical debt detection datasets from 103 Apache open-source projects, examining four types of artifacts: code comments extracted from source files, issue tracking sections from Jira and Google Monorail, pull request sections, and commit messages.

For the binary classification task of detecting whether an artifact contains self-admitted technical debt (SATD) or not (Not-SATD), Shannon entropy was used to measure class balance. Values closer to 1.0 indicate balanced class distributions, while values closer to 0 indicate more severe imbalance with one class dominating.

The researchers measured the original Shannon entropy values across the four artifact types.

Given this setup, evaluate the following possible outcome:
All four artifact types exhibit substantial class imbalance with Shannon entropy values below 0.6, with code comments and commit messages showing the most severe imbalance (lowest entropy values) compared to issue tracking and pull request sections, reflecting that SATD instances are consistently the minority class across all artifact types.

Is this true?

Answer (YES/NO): NO